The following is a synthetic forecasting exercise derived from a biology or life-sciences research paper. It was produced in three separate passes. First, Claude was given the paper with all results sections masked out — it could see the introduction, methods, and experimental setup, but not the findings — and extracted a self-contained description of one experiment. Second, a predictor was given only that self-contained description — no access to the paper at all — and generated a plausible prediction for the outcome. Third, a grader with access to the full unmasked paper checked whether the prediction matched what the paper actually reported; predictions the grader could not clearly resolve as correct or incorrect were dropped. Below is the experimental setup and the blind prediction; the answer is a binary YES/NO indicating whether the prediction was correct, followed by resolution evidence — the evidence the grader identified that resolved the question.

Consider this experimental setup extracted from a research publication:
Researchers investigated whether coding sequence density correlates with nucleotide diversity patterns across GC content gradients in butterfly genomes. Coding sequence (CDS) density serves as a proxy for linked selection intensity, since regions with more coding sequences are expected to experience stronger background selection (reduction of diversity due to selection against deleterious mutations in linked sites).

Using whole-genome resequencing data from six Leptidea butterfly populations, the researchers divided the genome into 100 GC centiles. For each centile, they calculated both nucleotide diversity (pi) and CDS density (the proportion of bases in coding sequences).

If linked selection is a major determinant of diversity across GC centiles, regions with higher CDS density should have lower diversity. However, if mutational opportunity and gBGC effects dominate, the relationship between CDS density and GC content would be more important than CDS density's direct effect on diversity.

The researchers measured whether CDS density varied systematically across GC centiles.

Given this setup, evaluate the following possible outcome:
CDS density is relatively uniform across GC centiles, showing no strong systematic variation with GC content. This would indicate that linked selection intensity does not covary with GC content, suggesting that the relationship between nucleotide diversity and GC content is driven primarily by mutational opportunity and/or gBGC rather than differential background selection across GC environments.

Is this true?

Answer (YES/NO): NO